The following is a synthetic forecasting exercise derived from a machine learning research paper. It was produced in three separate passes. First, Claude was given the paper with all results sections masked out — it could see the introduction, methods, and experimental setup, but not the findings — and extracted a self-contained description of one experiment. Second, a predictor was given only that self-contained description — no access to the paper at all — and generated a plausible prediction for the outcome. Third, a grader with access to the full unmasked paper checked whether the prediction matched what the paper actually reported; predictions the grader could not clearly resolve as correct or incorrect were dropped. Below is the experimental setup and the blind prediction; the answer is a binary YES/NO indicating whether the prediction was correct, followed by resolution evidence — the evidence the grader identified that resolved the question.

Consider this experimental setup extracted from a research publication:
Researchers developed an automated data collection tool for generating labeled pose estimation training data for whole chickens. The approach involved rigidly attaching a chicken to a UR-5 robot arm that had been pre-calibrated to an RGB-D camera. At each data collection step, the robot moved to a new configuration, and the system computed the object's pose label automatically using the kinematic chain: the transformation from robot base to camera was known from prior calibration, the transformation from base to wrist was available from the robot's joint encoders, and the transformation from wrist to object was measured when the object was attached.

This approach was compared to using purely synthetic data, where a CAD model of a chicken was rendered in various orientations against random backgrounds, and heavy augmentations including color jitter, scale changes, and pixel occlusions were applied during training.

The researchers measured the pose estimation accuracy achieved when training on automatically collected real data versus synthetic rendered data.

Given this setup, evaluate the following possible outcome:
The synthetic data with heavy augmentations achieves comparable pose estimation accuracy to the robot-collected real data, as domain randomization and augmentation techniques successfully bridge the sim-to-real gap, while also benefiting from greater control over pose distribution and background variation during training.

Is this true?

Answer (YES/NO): NO